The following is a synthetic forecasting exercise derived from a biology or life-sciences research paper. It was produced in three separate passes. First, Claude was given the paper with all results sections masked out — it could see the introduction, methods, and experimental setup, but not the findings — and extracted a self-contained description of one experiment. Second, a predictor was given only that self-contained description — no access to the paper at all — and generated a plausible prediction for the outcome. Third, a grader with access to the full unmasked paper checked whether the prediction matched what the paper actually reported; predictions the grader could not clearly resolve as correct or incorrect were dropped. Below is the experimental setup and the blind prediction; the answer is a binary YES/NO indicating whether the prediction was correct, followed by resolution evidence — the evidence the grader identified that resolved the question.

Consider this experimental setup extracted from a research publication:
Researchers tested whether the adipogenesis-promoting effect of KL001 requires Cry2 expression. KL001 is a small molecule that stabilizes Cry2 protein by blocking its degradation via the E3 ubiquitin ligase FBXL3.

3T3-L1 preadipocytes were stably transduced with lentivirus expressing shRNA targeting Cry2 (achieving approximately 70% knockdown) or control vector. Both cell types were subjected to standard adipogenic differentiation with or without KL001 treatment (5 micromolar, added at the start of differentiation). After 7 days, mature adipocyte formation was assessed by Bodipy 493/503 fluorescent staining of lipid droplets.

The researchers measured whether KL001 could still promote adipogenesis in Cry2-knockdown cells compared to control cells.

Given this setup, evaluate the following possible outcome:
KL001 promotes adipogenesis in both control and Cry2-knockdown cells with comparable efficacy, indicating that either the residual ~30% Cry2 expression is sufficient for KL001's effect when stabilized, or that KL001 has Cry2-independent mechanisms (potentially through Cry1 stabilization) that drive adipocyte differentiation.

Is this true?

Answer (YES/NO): NO